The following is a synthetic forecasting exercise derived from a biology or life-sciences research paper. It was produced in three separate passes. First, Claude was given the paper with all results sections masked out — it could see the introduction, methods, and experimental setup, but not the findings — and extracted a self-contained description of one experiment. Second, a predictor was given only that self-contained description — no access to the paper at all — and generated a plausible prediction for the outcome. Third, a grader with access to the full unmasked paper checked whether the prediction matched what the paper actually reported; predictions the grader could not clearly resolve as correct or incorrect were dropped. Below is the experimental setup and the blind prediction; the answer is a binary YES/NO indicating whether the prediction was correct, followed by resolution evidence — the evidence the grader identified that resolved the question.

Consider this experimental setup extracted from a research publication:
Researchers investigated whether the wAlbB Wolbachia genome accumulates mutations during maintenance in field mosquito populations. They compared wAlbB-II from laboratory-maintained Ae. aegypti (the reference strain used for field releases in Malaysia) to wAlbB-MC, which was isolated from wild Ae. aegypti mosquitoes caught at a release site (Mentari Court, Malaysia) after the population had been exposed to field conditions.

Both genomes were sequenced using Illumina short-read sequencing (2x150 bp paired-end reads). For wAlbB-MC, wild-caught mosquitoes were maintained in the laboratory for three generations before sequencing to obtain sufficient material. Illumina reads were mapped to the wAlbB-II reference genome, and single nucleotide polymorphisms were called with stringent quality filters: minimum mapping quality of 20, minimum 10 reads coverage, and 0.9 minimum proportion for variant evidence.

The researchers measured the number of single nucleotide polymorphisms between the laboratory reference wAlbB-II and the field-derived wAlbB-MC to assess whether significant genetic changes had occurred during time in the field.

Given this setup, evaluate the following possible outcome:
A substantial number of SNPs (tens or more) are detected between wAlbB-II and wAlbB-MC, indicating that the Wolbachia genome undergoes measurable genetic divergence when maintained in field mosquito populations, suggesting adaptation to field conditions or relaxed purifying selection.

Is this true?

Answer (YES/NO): NO